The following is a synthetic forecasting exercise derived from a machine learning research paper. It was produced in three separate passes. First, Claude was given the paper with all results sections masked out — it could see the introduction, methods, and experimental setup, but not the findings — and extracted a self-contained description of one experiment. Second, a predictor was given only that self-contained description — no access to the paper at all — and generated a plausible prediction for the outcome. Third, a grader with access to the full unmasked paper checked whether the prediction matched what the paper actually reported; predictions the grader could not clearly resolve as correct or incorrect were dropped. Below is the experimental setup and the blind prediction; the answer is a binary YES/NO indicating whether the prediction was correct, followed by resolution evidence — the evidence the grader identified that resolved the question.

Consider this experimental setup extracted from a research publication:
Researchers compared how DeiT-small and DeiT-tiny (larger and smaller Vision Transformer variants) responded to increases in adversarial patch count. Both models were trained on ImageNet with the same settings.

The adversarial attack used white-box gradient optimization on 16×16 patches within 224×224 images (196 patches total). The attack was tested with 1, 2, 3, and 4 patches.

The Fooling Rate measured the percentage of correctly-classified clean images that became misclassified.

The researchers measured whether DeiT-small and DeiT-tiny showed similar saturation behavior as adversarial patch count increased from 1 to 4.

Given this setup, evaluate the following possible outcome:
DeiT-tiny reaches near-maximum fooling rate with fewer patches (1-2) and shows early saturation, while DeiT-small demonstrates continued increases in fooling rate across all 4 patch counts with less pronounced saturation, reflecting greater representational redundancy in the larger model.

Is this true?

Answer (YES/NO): NO